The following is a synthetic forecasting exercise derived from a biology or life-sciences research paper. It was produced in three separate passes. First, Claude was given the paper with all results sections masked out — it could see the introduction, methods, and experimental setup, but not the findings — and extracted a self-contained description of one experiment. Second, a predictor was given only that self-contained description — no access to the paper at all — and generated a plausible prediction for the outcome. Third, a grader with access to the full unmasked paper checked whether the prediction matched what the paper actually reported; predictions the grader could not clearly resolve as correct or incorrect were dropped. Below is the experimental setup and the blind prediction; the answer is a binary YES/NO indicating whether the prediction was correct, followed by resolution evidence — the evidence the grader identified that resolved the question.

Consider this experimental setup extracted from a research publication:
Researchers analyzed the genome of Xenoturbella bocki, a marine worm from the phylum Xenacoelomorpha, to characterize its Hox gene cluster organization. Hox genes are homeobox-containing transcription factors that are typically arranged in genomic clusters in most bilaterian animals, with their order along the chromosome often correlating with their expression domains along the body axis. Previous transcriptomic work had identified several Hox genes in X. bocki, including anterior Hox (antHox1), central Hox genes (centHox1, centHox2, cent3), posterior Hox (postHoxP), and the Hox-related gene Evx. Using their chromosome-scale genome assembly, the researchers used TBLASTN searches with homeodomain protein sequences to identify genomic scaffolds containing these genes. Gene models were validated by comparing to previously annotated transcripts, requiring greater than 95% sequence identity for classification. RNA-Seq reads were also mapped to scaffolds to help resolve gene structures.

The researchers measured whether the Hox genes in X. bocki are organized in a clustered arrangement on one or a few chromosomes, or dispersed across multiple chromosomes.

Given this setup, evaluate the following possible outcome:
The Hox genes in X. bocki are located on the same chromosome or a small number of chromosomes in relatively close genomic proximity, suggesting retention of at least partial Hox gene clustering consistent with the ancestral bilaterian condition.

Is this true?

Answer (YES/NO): YES